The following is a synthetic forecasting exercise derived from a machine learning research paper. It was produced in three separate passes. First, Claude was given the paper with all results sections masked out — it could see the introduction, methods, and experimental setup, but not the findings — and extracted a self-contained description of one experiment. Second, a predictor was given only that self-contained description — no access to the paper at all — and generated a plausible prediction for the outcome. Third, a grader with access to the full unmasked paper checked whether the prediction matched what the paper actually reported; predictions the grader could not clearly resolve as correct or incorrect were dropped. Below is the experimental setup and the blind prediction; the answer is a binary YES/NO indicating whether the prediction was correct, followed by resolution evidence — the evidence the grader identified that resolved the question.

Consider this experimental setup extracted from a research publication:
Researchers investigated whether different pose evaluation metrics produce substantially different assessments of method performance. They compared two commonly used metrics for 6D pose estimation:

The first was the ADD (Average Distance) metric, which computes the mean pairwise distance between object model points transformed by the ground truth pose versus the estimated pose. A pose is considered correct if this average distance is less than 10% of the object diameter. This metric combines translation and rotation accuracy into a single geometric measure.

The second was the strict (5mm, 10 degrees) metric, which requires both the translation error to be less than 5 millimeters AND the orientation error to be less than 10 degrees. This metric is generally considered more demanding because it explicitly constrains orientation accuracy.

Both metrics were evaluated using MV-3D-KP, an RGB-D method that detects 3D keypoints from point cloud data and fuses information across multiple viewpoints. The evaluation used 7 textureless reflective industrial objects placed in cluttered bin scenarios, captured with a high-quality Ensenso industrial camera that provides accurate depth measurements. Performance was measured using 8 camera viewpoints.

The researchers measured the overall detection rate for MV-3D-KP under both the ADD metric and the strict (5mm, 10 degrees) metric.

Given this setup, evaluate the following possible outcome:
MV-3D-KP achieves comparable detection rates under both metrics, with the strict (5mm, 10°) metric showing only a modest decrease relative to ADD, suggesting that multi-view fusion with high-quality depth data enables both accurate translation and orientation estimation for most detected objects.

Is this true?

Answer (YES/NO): YES